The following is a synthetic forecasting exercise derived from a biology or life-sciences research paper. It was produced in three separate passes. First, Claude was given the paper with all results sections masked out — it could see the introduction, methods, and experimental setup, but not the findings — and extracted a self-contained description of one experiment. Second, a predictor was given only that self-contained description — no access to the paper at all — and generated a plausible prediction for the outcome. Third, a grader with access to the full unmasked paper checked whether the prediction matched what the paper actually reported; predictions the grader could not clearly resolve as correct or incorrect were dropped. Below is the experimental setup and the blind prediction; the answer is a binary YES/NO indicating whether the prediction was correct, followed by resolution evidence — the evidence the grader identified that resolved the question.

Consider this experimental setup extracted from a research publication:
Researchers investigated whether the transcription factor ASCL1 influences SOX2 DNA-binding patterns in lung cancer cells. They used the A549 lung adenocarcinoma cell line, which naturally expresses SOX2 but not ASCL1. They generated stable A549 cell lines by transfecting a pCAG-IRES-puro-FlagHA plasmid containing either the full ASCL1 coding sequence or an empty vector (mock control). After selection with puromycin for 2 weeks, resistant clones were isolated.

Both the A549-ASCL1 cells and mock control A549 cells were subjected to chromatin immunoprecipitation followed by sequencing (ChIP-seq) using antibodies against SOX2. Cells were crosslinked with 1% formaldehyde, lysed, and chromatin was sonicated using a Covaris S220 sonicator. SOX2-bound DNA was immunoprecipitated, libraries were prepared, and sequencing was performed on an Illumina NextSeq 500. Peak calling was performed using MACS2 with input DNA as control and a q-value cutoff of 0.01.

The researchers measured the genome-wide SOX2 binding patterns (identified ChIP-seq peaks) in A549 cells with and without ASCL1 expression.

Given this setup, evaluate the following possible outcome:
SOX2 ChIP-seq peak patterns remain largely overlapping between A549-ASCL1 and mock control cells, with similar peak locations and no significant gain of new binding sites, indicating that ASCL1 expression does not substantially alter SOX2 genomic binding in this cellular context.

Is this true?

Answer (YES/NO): NO